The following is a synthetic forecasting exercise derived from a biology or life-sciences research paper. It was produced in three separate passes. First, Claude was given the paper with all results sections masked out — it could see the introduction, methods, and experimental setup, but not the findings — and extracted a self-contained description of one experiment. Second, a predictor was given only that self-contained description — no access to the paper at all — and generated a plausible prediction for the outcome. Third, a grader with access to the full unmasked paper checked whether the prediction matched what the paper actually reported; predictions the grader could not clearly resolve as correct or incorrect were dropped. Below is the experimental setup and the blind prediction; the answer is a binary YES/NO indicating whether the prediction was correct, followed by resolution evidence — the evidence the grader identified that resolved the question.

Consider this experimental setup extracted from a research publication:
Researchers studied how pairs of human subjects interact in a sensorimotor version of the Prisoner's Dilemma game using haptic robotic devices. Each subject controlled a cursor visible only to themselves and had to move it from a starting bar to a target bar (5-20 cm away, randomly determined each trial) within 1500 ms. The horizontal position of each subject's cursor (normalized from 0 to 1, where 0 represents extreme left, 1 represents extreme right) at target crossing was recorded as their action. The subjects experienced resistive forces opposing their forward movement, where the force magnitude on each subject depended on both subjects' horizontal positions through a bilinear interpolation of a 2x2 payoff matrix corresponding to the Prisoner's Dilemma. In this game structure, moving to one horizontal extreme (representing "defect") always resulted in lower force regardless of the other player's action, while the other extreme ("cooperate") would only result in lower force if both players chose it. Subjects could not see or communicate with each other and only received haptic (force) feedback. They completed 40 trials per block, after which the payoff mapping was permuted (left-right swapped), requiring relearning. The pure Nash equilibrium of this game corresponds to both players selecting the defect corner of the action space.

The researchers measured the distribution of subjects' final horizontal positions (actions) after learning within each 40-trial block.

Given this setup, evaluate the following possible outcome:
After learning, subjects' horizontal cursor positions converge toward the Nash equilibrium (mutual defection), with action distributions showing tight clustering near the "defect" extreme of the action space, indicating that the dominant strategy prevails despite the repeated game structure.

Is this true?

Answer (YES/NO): NO